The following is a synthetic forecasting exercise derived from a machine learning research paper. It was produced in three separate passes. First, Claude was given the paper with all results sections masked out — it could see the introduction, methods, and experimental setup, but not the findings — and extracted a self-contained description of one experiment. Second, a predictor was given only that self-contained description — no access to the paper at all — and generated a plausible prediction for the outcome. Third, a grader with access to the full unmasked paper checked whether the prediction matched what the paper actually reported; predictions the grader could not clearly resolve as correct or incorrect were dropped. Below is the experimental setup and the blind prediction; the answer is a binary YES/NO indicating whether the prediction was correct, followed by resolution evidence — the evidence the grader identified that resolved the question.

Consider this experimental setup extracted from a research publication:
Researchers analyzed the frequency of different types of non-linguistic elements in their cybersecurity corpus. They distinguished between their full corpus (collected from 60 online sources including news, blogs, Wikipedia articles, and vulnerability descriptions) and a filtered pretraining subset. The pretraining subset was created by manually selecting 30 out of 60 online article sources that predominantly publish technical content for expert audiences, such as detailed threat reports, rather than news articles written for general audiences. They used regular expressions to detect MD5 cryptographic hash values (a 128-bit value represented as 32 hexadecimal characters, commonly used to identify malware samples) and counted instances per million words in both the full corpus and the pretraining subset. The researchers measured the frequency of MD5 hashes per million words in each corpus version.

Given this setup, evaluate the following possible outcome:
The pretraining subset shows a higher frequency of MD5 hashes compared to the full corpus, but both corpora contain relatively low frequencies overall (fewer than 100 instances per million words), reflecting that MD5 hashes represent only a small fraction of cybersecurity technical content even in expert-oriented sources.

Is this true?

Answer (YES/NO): NO